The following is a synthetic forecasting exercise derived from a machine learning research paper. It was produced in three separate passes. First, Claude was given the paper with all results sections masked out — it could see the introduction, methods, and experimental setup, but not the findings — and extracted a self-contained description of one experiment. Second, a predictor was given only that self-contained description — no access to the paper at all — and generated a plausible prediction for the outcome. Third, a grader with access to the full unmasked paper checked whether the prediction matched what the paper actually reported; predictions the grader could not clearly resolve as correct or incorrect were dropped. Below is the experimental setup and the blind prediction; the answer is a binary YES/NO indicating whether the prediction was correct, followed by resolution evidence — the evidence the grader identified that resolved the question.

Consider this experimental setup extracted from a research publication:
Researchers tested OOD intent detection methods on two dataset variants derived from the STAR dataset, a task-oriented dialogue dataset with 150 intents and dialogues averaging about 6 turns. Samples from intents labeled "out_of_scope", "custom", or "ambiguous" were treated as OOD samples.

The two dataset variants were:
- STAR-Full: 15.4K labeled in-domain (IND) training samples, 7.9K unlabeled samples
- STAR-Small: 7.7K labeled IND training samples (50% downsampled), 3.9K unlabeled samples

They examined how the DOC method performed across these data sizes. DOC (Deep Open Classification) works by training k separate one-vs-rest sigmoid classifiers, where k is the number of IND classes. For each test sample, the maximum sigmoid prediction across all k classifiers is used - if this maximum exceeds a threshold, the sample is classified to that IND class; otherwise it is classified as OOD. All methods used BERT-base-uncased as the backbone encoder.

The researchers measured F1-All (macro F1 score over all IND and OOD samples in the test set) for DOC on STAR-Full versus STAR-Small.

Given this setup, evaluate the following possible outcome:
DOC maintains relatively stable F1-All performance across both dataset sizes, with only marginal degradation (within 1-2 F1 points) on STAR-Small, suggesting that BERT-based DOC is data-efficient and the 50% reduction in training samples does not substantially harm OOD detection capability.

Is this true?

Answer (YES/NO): NO